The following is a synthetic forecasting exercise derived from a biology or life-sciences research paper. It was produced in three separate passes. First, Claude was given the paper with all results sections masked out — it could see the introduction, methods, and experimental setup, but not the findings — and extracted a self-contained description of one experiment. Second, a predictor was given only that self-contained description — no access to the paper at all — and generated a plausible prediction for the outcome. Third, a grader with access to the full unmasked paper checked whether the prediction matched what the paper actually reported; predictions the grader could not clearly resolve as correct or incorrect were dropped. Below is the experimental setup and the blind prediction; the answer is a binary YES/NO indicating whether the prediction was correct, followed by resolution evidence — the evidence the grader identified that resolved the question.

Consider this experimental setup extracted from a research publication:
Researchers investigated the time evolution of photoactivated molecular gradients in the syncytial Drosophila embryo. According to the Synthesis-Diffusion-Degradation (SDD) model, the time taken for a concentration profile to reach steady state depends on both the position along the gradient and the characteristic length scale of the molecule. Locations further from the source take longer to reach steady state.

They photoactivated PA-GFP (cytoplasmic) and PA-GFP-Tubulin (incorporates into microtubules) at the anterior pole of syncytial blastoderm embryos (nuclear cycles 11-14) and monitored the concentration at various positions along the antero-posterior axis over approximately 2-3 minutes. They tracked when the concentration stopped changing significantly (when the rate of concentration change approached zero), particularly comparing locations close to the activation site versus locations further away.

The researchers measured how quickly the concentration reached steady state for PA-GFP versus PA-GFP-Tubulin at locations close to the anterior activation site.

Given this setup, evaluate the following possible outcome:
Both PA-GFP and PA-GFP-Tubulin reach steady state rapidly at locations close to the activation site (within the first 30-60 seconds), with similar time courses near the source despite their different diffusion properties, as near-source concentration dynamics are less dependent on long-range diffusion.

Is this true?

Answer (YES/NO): NO